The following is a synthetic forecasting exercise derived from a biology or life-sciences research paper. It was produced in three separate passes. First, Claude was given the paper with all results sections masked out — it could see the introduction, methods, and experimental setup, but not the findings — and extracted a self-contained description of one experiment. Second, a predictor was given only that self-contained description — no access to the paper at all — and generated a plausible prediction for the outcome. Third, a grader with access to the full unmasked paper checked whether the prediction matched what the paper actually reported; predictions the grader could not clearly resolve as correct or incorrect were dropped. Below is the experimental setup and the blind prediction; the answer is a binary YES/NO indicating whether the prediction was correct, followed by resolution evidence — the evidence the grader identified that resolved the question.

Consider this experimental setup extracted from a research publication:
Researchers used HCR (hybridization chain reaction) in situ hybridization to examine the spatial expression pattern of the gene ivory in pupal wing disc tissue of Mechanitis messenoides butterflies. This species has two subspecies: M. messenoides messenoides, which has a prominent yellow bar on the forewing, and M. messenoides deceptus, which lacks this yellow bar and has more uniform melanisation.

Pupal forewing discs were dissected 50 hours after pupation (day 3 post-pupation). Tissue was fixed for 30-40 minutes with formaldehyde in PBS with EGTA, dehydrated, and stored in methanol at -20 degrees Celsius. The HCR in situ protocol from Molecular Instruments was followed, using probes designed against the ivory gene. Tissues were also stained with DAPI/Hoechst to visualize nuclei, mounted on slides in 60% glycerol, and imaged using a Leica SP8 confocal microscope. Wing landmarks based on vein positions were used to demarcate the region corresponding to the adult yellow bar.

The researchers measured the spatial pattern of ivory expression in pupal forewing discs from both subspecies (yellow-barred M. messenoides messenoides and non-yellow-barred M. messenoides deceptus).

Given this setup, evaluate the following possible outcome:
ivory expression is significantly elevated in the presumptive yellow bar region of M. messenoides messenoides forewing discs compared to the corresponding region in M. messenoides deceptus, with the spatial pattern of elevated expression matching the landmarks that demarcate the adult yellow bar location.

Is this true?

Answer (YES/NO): NO